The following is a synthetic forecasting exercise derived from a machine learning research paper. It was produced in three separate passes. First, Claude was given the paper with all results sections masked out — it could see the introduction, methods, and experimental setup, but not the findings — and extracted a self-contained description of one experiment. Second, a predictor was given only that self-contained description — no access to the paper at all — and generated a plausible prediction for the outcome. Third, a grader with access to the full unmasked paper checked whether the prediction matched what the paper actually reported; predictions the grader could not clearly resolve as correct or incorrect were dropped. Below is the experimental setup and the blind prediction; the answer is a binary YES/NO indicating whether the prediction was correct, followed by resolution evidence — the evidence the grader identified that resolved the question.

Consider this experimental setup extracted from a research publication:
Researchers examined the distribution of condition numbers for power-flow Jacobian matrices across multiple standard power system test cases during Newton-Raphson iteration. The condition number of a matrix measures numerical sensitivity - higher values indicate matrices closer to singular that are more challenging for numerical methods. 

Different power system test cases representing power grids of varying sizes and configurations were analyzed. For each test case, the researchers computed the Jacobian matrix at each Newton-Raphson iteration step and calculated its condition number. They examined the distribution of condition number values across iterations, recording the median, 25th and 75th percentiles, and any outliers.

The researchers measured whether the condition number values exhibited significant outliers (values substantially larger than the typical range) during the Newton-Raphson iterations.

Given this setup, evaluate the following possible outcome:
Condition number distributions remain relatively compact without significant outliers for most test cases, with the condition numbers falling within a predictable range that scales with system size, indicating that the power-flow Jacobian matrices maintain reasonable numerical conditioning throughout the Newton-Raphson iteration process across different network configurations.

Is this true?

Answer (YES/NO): NO